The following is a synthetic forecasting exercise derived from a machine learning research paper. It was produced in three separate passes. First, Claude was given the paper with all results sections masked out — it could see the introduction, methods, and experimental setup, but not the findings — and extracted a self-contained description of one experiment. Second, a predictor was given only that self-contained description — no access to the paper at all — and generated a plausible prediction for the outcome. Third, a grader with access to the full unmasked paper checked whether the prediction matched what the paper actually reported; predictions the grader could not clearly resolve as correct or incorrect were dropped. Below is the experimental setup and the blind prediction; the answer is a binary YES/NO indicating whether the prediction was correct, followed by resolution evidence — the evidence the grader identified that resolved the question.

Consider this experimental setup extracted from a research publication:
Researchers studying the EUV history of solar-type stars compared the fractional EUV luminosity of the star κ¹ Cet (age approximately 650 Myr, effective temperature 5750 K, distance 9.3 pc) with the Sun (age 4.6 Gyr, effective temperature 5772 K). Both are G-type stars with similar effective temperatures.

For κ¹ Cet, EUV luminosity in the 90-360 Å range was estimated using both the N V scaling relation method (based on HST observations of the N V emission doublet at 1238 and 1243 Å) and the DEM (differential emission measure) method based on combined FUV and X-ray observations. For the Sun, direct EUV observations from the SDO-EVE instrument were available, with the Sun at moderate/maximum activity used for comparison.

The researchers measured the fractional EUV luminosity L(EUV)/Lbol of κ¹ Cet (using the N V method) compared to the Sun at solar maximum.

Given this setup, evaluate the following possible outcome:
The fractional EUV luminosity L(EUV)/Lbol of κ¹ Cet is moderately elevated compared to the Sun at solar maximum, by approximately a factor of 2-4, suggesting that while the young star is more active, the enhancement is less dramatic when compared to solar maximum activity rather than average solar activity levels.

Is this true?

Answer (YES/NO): NO